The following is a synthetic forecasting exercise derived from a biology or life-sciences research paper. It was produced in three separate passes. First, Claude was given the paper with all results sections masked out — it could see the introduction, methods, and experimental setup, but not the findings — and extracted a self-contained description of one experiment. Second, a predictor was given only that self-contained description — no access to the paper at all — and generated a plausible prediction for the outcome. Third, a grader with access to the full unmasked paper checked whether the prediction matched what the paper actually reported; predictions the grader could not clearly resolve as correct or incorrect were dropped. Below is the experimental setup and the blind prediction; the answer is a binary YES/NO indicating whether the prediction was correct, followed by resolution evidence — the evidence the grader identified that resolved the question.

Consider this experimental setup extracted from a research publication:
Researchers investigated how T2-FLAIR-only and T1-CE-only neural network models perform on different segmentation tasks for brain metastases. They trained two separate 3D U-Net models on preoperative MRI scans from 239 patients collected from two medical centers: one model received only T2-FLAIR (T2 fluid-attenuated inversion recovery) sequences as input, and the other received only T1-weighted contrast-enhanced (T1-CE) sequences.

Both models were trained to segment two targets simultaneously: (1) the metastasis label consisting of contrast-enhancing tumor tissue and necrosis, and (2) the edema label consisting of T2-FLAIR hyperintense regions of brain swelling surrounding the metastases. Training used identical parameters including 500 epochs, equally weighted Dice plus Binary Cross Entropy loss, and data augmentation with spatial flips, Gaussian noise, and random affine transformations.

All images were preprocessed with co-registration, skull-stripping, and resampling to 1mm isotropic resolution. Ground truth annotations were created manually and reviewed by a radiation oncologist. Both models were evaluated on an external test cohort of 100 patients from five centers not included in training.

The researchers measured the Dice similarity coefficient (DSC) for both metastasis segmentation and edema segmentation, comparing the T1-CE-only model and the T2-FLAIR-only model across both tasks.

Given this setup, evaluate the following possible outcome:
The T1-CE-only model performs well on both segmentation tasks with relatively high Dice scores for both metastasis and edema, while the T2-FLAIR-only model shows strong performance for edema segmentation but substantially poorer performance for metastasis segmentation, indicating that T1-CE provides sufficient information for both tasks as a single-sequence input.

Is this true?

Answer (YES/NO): NO